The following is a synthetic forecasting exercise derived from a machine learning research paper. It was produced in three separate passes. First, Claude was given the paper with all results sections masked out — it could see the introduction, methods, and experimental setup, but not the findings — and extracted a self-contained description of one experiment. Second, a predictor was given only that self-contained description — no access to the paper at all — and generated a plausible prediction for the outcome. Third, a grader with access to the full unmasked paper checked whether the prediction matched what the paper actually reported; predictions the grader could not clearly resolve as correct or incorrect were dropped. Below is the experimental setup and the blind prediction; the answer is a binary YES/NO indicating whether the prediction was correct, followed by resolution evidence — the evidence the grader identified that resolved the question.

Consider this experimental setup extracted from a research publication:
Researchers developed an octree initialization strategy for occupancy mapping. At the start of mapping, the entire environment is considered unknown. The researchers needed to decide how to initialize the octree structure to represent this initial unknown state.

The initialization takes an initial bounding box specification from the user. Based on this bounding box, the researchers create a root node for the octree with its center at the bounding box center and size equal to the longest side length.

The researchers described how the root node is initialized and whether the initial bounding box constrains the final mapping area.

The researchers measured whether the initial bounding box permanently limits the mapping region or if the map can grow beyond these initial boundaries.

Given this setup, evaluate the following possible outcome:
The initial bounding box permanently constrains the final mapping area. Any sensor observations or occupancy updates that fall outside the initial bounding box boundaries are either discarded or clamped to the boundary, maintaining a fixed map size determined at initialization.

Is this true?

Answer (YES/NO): NO